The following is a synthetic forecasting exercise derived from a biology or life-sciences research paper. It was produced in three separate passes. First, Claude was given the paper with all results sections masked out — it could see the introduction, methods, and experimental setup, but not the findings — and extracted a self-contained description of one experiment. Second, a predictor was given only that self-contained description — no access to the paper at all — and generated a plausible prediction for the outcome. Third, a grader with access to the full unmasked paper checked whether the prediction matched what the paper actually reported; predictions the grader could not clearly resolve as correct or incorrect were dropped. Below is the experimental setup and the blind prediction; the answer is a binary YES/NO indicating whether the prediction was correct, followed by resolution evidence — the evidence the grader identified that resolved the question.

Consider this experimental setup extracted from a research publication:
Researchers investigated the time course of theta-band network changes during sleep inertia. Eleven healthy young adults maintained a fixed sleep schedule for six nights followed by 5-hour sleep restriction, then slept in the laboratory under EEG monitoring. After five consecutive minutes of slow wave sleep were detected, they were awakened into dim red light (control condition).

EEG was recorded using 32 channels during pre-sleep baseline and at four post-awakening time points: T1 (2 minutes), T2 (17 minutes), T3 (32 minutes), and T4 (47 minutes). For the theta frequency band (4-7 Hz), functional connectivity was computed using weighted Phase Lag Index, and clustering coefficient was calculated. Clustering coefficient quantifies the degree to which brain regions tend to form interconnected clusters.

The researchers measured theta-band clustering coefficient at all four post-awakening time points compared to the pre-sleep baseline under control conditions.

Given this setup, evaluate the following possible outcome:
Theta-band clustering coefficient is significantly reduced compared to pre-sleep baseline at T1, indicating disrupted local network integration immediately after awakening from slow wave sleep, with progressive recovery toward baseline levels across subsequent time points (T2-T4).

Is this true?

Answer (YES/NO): NO